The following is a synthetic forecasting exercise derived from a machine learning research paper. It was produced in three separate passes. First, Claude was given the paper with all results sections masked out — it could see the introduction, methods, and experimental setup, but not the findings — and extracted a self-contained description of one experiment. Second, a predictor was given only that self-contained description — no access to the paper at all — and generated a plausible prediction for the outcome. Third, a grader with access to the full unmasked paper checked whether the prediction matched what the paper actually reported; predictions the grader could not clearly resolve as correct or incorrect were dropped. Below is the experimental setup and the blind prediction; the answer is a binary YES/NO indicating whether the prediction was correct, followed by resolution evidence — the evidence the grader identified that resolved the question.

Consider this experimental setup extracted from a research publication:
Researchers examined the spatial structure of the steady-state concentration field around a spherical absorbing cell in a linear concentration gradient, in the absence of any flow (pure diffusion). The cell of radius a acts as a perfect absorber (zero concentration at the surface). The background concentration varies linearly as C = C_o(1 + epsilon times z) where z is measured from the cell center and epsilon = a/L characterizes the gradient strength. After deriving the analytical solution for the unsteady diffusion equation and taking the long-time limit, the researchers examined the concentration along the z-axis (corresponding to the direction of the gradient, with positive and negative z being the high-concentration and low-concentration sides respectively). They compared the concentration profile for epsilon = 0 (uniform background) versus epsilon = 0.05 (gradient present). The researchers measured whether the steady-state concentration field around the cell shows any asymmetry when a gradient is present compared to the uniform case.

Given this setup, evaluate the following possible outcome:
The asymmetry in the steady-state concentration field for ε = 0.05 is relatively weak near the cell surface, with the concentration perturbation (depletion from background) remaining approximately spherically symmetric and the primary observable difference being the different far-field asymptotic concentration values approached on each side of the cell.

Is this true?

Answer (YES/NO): NO